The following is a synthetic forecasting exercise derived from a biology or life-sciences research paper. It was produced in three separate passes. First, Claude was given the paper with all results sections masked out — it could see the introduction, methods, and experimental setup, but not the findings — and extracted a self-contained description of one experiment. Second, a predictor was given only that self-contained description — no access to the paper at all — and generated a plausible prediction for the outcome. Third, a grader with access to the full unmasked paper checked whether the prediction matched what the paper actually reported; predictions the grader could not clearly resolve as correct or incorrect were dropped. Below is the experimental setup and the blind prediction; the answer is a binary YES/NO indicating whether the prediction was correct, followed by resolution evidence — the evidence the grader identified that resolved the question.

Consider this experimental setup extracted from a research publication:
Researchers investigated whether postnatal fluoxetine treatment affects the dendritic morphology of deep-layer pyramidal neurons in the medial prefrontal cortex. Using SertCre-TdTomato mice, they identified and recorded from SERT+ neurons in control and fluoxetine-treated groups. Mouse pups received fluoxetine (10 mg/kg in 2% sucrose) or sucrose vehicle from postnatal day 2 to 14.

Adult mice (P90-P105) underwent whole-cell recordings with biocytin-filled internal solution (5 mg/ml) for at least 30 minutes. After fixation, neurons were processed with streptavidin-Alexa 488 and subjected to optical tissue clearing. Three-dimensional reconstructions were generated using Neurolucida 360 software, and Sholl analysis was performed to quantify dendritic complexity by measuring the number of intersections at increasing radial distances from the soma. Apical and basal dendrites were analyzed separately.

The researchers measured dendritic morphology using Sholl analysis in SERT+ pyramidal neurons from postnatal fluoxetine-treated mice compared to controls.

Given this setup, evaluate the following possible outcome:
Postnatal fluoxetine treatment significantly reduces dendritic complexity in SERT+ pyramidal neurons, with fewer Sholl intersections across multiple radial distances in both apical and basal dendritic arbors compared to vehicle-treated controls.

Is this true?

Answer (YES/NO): NO